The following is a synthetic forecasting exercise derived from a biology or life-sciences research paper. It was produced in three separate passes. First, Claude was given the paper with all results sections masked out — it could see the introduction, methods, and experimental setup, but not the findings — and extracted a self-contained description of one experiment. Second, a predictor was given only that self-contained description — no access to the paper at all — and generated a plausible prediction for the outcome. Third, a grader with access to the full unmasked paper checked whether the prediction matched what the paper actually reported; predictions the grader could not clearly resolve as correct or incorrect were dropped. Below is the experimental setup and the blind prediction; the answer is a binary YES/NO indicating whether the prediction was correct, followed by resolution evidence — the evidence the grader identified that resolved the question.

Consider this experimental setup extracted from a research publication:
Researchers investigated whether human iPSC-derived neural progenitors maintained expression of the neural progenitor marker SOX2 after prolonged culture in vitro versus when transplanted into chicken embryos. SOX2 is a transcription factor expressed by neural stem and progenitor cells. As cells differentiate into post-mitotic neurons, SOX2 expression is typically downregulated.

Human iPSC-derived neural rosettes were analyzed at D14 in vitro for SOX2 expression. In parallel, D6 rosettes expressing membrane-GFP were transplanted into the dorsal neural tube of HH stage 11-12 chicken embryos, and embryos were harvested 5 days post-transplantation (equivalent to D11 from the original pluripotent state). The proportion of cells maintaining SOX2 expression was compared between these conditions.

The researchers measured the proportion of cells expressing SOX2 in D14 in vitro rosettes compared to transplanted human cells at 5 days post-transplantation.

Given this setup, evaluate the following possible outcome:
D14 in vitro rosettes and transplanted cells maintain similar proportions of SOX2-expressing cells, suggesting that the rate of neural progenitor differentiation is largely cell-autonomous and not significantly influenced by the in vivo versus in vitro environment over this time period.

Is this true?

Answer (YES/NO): NO